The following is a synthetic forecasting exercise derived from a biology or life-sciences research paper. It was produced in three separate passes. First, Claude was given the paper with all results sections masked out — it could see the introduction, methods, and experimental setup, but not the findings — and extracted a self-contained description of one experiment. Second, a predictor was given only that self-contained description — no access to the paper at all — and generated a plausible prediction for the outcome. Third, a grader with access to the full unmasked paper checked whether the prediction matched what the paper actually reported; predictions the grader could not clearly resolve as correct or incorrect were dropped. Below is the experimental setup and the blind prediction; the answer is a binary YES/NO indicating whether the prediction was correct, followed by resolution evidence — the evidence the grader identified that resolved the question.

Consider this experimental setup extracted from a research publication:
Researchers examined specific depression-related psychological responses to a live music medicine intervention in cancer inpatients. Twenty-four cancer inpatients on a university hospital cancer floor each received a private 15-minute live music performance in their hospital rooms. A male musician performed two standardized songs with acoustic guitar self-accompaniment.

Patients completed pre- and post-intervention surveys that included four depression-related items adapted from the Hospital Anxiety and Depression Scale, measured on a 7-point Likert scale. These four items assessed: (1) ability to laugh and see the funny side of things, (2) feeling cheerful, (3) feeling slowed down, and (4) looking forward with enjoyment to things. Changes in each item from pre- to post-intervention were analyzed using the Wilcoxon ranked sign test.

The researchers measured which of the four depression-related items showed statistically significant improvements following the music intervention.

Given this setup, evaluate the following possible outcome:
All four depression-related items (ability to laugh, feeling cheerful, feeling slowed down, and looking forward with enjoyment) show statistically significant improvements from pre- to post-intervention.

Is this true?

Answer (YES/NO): NO